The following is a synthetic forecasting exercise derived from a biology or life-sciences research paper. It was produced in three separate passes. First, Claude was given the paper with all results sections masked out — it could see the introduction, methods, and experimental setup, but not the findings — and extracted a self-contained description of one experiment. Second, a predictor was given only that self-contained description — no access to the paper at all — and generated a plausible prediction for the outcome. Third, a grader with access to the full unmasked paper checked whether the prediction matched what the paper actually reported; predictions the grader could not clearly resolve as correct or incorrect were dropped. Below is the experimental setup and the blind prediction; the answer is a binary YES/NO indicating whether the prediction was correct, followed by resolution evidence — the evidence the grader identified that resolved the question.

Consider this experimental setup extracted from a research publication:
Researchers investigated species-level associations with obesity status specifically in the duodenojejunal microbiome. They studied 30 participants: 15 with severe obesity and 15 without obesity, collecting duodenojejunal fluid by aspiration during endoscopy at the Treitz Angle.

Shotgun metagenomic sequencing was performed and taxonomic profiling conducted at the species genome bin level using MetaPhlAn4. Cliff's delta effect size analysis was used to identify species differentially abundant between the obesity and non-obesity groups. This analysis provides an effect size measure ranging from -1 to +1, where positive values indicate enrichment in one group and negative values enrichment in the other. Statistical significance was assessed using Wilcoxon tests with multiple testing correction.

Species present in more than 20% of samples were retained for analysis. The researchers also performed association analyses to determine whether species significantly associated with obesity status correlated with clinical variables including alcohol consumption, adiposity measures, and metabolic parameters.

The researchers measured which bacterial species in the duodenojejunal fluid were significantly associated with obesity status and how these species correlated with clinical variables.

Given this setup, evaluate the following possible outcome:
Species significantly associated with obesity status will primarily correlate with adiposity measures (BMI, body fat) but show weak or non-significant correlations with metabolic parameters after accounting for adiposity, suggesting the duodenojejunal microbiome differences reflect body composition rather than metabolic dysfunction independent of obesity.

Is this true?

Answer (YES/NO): NO